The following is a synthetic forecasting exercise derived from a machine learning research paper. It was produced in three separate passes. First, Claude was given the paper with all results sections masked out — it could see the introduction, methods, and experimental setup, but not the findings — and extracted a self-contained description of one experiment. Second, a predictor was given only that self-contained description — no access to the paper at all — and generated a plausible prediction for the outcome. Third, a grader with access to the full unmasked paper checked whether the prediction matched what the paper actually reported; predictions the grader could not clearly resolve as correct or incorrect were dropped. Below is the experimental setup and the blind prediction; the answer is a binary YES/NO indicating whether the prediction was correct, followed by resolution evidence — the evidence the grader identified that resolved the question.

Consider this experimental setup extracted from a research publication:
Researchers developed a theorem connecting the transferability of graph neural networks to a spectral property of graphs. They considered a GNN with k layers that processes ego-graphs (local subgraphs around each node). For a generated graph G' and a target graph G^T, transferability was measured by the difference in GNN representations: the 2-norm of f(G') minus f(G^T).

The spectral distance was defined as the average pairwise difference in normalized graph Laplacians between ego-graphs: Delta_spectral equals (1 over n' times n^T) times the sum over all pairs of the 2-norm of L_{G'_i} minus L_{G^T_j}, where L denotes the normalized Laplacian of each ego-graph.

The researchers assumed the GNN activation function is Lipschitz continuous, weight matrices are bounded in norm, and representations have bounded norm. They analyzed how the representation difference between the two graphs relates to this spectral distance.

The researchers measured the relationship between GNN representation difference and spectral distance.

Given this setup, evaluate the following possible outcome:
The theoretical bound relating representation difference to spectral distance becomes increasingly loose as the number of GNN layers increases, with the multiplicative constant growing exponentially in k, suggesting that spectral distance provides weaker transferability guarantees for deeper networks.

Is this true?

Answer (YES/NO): YES